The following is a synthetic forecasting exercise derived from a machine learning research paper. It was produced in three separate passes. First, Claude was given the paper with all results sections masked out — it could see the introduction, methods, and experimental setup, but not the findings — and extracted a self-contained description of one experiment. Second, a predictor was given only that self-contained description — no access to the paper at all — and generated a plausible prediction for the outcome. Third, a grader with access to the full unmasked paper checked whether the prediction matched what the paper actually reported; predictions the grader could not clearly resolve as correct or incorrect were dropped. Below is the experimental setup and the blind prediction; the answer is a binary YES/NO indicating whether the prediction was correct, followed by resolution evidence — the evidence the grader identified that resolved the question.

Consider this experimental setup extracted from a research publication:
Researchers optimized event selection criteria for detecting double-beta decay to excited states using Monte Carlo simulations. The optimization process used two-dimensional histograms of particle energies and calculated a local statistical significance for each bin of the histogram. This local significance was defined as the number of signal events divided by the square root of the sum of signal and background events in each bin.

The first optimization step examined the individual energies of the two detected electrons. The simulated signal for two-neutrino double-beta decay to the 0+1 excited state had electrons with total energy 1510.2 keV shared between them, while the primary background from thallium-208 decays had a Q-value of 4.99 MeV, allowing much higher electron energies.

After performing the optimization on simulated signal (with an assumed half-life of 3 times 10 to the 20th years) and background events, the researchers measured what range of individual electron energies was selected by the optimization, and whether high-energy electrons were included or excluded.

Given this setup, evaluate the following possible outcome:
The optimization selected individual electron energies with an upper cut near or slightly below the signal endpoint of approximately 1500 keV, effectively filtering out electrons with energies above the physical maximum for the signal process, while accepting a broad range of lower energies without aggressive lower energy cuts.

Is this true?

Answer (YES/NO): NO